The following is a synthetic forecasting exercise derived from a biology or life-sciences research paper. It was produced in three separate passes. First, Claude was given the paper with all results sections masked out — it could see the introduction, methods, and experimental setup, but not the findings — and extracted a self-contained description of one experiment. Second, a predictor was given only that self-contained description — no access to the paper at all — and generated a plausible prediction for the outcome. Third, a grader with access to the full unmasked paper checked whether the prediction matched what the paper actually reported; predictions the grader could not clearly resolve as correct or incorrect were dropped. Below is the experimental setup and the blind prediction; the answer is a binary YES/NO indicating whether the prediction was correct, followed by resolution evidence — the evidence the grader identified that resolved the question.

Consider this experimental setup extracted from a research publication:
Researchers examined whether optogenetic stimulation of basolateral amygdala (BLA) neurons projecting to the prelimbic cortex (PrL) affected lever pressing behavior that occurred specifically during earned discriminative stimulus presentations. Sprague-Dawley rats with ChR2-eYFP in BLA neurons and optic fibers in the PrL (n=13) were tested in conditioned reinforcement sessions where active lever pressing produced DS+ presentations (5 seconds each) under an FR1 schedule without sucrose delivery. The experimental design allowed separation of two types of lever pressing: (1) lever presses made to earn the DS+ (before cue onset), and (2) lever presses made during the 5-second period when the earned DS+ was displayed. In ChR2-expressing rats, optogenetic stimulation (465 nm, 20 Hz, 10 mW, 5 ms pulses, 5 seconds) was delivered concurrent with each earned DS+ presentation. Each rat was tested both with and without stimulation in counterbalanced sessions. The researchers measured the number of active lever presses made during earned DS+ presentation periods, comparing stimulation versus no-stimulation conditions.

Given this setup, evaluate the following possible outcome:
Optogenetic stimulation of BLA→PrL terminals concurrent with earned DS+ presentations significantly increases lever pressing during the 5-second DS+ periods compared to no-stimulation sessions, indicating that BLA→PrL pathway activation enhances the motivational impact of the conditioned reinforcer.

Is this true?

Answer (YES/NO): NO